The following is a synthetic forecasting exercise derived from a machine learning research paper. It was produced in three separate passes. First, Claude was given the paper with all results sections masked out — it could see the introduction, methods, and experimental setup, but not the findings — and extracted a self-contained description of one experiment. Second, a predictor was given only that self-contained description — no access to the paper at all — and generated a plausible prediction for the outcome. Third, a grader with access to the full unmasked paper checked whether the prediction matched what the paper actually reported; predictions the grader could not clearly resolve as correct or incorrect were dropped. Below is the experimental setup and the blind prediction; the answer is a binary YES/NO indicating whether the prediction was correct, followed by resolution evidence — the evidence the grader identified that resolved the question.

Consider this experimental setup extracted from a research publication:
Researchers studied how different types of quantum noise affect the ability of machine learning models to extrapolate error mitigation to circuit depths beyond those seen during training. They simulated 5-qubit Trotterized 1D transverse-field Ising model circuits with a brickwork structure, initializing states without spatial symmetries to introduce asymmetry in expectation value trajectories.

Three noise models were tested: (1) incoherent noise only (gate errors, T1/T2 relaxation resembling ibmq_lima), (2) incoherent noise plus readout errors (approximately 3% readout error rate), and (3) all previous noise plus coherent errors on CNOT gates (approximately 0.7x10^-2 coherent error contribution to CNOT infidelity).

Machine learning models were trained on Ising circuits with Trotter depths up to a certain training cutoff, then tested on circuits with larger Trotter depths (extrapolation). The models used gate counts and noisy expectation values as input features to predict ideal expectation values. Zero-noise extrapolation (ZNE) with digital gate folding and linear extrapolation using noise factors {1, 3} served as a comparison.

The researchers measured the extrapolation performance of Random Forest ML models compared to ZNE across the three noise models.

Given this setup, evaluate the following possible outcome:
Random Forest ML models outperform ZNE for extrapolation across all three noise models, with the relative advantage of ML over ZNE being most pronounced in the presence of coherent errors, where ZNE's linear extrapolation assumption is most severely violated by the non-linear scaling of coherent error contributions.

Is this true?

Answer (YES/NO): NO